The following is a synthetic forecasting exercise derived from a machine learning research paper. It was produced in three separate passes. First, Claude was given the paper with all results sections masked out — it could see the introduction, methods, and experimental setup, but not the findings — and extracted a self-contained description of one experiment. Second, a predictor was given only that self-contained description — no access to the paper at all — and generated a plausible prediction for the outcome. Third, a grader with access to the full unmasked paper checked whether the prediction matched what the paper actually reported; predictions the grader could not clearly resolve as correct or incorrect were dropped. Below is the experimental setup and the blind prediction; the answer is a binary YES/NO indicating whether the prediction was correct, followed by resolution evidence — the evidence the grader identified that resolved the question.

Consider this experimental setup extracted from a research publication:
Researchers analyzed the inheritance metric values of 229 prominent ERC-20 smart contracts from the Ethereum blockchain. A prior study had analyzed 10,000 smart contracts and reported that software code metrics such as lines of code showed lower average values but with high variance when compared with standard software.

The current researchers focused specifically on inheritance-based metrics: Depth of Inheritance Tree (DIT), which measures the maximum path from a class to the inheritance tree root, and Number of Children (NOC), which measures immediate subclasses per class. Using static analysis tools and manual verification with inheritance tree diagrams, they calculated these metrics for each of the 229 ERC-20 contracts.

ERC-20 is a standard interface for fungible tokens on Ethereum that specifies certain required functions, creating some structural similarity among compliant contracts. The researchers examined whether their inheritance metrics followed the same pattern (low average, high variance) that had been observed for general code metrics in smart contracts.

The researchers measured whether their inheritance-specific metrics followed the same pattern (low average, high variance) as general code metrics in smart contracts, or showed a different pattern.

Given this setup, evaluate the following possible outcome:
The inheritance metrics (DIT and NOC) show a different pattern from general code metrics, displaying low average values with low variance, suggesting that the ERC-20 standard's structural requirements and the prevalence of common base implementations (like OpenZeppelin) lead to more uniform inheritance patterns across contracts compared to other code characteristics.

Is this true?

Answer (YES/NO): NO